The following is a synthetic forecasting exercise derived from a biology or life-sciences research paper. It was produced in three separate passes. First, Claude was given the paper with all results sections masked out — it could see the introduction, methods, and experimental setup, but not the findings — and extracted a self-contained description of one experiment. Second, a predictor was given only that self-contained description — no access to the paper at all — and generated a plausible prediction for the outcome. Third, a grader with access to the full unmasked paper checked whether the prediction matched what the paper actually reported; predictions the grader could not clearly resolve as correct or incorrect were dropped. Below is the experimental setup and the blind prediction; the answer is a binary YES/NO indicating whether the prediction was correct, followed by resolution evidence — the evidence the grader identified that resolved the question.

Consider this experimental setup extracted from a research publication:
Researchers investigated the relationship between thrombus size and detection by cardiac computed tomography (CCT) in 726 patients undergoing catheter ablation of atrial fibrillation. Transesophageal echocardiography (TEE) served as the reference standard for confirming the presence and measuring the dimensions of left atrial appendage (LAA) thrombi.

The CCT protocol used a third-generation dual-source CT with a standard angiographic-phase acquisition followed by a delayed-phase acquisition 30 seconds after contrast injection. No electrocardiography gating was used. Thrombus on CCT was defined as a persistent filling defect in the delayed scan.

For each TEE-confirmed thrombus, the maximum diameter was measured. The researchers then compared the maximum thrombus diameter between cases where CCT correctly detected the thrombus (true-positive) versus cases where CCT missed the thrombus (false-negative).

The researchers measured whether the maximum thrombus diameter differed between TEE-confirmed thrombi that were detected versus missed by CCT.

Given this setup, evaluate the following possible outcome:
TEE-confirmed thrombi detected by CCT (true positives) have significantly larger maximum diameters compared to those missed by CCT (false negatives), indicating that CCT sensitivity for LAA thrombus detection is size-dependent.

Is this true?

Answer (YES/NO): YES